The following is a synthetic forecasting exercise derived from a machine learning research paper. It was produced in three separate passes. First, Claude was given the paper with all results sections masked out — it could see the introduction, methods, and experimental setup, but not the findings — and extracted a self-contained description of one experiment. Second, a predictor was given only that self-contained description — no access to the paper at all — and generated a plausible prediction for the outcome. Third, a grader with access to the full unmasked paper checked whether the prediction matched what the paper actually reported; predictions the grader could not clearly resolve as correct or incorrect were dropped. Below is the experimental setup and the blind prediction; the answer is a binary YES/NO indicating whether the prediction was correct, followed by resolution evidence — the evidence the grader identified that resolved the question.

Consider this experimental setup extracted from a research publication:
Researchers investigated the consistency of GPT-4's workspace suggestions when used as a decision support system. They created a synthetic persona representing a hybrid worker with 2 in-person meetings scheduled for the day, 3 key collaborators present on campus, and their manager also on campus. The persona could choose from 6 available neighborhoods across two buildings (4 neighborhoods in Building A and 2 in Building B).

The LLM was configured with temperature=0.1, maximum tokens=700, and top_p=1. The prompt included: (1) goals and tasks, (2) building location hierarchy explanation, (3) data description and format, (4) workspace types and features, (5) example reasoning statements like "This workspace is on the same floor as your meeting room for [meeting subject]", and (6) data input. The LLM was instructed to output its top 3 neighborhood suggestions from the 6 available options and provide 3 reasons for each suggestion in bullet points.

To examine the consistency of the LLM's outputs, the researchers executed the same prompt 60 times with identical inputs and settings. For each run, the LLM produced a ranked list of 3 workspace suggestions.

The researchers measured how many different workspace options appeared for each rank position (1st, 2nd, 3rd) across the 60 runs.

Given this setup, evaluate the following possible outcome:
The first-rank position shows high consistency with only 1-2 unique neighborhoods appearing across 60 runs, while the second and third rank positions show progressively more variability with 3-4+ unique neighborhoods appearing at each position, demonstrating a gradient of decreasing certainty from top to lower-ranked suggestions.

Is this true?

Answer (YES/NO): NO